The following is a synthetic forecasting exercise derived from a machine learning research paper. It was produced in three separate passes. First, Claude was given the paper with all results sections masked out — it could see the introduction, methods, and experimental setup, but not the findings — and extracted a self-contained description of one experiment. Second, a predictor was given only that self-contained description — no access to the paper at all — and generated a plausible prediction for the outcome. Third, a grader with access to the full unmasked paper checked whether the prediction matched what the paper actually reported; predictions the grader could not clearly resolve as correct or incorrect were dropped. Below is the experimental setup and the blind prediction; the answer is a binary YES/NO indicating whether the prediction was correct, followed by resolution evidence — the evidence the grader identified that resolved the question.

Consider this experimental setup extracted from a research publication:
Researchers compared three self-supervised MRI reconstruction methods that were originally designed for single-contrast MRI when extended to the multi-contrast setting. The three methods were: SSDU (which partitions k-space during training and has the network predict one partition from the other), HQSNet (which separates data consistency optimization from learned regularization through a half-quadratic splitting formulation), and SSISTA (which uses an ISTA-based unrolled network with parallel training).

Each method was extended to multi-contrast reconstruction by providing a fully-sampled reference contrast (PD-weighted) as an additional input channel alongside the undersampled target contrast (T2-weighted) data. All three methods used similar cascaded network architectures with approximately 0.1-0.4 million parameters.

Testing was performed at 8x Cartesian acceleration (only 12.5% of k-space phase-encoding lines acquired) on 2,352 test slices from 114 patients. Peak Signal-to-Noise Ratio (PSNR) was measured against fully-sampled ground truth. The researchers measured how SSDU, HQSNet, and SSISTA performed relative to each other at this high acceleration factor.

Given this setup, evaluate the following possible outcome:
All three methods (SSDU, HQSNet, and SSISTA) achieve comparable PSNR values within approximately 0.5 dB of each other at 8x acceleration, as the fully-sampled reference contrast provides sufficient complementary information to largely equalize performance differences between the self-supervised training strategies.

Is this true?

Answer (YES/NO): NO